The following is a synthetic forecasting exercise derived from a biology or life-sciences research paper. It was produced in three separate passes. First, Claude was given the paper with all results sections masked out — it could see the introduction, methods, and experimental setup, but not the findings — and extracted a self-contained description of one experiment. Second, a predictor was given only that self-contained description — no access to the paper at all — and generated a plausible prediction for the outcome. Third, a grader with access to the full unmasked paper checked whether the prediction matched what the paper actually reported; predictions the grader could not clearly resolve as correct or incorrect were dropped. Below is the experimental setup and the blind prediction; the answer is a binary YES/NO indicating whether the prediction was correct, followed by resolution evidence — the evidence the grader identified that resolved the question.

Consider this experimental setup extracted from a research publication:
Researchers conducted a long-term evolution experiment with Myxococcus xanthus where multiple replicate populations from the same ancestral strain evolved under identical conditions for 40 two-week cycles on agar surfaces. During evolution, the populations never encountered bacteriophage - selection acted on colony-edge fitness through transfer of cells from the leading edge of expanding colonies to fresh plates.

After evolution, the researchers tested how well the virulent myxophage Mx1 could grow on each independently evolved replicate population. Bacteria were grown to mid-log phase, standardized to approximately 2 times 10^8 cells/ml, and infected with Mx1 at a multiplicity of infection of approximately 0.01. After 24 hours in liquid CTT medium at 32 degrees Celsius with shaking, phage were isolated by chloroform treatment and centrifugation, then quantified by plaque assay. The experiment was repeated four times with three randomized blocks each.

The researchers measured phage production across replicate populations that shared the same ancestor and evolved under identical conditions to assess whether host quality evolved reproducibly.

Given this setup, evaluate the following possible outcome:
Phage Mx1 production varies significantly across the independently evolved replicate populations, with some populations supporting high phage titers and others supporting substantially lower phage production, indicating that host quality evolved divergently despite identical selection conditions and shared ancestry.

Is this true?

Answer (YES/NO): YES